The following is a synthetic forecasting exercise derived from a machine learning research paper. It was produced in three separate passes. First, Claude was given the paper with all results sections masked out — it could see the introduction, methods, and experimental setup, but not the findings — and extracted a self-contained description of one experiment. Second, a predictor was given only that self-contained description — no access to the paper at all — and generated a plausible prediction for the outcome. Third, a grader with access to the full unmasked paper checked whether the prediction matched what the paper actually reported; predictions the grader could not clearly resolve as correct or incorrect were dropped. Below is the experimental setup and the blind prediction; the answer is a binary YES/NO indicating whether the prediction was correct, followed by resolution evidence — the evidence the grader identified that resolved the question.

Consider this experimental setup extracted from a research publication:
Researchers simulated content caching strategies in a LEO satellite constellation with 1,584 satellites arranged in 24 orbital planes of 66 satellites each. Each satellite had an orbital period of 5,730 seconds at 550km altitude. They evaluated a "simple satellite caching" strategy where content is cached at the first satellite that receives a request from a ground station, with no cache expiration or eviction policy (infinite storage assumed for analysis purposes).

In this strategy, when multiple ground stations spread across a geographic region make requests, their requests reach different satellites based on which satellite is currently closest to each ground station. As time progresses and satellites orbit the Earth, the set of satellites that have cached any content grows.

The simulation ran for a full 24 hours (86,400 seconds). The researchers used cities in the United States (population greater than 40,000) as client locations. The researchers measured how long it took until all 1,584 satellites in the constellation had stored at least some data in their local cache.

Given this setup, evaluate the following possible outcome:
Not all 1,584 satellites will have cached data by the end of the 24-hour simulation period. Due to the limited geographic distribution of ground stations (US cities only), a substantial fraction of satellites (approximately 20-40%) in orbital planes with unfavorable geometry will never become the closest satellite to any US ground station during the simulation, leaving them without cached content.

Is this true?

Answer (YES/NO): NO